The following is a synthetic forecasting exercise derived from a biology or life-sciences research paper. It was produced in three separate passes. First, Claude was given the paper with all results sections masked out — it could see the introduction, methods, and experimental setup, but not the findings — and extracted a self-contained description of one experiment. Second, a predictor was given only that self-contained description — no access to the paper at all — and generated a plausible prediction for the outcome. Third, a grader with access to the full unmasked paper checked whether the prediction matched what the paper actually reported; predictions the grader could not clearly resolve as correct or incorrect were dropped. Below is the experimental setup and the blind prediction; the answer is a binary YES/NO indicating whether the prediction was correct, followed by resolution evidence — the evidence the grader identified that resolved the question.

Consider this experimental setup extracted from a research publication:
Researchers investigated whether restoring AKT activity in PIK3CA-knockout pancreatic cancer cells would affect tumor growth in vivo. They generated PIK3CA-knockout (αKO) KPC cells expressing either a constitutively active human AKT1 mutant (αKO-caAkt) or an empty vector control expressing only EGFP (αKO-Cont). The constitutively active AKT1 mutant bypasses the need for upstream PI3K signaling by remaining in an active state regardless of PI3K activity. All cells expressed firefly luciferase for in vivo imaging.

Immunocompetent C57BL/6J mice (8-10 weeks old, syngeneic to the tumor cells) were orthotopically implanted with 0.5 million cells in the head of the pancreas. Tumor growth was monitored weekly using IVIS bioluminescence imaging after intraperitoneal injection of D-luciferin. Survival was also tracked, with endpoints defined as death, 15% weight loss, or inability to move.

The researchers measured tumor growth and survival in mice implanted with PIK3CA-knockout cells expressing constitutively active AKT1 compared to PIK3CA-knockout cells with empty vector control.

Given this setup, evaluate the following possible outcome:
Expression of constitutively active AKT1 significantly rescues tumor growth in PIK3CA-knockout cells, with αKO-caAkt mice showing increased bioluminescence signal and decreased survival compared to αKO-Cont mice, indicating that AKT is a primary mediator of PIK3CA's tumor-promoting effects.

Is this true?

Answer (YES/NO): YES